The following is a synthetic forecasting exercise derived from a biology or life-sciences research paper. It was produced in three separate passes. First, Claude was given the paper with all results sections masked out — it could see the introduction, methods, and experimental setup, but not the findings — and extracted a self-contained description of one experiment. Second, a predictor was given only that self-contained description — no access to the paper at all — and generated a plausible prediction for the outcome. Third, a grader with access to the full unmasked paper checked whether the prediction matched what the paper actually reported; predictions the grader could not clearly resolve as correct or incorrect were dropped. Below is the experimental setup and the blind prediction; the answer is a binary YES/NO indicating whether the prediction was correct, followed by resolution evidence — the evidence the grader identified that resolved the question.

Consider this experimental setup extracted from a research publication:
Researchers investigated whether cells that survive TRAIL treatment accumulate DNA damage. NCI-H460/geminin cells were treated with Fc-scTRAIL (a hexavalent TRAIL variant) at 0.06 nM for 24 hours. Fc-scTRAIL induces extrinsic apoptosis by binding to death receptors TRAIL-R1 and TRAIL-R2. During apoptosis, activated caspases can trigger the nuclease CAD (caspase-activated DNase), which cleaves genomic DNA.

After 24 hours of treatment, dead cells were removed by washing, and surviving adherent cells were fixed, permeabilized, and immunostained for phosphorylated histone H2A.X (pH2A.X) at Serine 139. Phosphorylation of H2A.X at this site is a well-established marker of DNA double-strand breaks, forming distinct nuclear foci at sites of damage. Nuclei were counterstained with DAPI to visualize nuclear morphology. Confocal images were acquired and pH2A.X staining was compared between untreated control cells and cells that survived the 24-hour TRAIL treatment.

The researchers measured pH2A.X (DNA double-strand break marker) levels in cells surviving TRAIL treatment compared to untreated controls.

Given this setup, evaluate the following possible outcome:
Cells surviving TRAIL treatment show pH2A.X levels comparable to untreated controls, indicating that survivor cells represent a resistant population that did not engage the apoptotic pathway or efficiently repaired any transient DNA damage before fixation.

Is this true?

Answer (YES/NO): NO